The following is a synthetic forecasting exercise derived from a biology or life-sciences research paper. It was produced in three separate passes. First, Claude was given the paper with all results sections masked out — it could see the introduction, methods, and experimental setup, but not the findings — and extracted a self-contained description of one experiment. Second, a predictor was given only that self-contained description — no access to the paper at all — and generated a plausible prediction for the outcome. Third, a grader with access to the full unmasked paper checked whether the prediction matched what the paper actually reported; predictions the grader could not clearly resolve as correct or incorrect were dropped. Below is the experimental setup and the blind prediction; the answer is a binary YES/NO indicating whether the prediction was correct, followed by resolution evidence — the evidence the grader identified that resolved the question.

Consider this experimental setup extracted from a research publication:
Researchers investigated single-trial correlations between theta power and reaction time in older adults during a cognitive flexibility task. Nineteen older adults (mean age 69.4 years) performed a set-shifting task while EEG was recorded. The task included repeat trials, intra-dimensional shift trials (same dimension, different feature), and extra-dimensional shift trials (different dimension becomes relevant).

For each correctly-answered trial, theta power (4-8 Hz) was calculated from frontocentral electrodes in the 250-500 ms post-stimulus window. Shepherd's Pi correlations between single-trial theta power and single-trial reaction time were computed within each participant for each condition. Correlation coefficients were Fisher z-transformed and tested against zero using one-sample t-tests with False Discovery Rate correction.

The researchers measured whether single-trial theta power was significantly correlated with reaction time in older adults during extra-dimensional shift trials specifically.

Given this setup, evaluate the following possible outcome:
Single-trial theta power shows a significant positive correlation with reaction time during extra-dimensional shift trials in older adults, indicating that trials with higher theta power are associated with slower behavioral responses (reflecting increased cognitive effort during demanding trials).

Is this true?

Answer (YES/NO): NO